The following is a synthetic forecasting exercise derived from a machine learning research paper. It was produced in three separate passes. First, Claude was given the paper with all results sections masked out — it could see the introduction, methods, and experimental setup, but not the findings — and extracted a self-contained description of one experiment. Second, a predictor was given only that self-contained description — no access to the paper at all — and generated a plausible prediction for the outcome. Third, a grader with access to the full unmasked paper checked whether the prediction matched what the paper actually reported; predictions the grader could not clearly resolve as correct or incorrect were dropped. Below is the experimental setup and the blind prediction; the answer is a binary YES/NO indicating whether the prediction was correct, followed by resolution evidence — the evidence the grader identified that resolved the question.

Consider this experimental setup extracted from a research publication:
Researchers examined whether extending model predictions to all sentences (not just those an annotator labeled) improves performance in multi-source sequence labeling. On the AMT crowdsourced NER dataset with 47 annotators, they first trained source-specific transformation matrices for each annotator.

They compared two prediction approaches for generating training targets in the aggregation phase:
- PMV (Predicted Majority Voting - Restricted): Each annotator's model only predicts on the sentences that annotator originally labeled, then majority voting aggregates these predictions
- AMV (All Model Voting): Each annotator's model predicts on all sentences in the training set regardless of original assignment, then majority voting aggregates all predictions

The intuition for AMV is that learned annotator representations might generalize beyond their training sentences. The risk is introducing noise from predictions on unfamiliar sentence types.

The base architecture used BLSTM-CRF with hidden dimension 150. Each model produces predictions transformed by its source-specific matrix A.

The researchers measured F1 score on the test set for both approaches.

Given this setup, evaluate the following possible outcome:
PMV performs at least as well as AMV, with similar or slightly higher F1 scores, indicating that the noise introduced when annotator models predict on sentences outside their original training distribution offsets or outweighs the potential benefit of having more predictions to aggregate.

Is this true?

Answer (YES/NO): NO